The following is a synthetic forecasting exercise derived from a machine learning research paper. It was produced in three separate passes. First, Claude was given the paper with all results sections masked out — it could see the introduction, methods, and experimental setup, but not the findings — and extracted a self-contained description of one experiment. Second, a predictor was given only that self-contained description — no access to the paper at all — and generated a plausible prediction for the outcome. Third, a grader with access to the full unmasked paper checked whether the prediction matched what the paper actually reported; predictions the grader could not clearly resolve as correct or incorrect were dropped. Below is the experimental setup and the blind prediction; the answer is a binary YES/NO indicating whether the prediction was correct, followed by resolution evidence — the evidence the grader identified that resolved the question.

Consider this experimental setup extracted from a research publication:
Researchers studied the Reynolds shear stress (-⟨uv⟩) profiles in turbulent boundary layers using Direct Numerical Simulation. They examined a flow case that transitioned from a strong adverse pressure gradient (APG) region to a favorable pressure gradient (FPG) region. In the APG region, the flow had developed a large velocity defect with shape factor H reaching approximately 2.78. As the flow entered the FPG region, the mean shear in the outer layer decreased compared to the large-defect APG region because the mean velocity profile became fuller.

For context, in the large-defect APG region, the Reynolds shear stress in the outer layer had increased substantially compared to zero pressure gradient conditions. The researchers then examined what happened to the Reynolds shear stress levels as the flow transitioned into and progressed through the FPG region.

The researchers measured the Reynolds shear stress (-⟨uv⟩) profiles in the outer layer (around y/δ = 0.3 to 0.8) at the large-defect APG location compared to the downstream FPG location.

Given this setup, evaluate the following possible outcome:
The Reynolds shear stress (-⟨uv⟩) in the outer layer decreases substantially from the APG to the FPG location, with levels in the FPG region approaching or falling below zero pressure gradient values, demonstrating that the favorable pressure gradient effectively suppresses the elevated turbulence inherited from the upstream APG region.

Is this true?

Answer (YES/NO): NO